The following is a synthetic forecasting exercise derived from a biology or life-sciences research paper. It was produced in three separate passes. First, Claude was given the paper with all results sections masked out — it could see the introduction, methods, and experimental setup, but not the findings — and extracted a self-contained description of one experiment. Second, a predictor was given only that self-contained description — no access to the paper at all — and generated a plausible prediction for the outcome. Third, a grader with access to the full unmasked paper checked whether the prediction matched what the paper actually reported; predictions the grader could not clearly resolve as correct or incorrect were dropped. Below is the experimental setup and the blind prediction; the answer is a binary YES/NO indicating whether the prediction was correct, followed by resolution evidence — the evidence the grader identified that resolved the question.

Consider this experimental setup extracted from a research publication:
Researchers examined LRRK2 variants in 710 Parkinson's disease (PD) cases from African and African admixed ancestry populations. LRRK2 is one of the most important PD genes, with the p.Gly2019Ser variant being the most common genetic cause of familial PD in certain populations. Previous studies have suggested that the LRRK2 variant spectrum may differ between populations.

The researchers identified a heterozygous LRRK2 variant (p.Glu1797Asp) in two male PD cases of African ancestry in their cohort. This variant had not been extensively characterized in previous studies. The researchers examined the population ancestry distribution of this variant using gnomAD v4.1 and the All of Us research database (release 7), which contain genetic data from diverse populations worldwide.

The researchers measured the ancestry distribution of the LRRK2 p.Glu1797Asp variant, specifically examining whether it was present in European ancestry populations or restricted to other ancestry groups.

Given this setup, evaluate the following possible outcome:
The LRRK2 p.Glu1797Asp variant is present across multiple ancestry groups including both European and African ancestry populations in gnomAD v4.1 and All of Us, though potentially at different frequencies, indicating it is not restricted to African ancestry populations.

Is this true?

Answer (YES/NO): NO